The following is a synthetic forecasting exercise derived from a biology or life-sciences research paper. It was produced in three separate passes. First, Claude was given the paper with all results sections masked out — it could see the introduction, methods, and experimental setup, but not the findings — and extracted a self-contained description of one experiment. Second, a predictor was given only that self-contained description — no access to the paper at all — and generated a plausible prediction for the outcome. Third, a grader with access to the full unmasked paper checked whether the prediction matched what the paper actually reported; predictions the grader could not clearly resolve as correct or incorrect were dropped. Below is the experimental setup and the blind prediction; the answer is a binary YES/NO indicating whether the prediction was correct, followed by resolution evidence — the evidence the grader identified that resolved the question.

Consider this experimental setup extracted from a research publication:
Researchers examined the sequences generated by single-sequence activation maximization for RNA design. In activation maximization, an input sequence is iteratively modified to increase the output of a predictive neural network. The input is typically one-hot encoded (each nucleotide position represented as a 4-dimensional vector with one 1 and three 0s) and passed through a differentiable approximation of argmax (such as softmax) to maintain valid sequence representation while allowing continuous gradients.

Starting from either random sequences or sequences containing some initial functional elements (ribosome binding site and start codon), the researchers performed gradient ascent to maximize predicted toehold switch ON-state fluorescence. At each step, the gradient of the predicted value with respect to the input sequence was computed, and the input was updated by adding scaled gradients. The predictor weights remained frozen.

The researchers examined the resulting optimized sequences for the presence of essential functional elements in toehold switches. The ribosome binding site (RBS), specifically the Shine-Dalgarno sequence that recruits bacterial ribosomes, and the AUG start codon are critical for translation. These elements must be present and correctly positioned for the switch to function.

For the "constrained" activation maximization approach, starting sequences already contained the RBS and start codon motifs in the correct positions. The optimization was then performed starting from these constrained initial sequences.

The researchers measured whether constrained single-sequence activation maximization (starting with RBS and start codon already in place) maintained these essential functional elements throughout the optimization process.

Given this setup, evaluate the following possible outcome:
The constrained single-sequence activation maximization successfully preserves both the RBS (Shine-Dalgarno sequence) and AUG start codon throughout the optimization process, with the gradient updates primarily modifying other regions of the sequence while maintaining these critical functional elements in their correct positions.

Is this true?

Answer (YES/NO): NO